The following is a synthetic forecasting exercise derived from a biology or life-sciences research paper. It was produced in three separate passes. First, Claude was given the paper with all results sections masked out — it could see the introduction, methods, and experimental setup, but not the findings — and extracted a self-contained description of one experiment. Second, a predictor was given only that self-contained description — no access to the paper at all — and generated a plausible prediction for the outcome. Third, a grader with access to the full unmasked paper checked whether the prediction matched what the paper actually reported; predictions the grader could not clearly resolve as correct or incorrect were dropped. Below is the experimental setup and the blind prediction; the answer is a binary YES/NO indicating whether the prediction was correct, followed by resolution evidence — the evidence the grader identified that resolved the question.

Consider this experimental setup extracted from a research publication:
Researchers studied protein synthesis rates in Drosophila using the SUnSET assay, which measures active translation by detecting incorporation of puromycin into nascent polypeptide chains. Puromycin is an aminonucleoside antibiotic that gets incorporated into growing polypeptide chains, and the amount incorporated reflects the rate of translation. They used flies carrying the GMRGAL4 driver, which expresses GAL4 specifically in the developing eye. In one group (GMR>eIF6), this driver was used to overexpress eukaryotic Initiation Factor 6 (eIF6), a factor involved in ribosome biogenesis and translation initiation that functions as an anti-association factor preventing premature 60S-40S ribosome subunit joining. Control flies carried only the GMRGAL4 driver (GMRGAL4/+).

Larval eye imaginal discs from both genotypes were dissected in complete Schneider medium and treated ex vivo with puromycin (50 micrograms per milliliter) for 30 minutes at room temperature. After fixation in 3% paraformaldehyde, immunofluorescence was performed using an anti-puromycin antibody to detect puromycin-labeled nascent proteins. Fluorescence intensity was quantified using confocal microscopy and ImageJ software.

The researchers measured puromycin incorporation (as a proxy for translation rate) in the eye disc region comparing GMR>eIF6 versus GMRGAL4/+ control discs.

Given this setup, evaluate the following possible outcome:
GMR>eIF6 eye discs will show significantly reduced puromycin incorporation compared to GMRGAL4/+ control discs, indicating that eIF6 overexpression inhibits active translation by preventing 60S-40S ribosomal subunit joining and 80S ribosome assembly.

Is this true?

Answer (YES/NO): NO